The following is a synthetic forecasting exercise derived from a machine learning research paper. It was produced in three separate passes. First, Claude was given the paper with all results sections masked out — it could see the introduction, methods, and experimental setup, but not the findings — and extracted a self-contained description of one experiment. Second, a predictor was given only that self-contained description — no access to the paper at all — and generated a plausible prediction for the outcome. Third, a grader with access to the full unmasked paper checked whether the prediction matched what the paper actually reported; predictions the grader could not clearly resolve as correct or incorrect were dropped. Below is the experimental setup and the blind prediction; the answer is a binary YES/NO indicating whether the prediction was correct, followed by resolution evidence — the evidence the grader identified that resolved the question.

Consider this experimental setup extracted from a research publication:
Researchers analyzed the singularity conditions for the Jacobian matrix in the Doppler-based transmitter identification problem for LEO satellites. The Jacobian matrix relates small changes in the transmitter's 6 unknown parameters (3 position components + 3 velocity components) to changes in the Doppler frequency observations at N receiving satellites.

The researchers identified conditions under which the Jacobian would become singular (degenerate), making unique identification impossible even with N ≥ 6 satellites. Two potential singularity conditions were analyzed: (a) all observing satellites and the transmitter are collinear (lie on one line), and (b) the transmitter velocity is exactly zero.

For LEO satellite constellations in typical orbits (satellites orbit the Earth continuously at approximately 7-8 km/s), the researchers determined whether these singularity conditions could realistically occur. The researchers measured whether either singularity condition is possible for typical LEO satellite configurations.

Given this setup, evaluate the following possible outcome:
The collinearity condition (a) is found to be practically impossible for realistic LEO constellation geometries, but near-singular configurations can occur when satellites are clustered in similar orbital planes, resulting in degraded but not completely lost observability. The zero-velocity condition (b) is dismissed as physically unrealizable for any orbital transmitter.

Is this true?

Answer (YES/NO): NO